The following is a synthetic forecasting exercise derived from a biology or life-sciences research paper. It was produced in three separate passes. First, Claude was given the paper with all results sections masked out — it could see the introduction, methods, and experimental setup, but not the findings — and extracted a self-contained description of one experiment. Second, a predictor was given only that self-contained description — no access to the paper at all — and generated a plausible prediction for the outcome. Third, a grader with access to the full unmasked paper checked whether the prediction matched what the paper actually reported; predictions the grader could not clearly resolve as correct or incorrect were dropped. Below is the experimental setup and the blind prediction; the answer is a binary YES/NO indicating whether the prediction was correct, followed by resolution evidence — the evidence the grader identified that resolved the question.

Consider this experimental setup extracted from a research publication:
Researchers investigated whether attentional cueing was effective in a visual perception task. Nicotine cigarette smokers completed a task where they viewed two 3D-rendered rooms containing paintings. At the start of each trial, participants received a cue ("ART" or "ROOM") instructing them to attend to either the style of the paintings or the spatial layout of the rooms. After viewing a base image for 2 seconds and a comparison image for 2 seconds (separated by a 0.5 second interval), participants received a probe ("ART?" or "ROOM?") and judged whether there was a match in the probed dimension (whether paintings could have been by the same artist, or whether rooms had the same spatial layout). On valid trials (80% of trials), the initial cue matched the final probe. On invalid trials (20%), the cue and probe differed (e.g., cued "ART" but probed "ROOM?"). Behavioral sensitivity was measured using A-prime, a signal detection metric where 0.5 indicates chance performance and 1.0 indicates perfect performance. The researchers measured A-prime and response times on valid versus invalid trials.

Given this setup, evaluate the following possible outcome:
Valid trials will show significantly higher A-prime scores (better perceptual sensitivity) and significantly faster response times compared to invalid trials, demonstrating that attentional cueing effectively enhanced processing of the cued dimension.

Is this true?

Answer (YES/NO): YES